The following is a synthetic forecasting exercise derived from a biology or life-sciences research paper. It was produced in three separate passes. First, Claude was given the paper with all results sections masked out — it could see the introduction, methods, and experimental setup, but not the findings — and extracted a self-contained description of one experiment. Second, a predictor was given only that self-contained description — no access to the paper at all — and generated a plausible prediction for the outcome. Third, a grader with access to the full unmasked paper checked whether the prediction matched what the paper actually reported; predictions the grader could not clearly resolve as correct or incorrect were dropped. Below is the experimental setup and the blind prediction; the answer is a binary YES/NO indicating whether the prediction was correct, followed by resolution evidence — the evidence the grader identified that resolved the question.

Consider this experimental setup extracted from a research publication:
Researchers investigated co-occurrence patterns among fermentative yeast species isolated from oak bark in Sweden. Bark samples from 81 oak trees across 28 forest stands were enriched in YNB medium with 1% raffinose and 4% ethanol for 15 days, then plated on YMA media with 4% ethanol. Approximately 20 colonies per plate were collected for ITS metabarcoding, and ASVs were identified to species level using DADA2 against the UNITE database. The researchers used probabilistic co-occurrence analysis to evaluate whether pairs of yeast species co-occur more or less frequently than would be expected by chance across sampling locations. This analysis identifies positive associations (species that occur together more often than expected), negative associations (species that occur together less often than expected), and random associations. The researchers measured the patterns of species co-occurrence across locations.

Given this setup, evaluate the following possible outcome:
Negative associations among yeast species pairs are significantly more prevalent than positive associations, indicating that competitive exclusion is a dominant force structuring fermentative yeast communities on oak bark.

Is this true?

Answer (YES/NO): NO